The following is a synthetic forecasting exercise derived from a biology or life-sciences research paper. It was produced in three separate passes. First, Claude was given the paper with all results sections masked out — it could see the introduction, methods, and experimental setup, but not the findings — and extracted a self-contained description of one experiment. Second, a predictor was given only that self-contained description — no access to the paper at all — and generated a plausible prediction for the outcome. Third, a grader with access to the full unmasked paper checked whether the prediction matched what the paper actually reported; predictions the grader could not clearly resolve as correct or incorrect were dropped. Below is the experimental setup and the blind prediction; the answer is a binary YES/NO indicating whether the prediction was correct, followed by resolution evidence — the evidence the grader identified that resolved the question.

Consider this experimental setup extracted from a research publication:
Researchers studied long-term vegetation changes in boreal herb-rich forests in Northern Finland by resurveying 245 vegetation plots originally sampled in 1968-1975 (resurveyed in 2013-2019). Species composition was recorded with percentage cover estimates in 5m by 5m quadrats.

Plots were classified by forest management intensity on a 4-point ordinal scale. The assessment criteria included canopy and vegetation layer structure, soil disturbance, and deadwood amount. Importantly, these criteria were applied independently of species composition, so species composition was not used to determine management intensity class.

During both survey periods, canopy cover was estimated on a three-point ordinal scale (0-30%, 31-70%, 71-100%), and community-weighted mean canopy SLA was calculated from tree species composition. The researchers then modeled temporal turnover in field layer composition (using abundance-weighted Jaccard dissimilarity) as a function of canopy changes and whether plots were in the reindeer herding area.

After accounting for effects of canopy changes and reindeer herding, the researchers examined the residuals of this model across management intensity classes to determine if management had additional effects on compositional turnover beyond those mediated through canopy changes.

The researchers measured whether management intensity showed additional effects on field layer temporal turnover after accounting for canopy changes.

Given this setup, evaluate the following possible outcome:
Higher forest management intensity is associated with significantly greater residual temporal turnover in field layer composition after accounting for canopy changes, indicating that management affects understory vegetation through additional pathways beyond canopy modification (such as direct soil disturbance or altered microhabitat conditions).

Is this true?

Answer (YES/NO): YES